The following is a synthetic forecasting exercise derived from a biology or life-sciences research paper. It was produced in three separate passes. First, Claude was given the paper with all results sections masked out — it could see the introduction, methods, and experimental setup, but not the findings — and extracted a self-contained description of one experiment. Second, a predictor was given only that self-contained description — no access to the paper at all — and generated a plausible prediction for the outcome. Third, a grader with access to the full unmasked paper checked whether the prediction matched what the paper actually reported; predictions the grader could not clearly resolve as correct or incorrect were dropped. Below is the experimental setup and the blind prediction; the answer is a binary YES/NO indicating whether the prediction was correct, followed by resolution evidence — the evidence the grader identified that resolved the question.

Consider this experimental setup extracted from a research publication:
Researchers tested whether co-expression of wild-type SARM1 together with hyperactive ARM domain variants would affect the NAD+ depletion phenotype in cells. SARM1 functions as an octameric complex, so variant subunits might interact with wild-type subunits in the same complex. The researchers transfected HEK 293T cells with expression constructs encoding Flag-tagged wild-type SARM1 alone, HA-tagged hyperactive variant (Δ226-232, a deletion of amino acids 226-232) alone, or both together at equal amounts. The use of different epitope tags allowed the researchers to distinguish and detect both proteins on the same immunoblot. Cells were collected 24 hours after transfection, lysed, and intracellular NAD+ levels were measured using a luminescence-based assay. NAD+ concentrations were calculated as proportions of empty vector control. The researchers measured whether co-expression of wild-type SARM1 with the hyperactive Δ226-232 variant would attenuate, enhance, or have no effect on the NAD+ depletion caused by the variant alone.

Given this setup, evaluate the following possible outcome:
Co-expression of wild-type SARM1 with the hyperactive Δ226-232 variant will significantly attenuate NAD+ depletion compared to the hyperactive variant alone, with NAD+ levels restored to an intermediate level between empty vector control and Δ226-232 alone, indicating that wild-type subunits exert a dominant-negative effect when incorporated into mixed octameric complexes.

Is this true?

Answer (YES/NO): NO